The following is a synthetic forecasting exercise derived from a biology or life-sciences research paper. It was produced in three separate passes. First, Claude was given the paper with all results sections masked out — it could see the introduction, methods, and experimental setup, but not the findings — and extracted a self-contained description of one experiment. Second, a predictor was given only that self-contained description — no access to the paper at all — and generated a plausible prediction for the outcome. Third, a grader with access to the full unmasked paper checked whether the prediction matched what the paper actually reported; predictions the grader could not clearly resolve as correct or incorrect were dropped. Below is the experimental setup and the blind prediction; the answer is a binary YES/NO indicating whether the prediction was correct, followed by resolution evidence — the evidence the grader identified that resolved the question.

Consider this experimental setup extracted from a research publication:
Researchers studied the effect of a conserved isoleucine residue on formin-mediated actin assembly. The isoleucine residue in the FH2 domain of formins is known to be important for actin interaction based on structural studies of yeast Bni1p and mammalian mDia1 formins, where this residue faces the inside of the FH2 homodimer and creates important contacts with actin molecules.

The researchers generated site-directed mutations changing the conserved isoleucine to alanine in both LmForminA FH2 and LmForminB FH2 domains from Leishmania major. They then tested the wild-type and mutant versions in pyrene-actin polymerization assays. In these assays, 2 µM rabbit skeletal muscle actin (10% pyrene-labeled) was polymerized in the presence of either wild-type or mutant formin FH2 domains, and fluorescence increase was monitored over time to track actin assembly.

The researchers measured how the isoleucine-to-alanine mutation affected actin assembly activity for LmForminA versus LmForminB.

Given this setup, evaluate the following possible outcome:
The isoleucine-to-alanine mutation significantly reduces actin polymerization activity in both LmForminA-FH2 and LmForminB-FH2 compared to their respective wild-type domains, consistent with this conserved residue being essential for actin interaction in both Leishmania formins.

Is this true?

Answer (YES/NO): NO